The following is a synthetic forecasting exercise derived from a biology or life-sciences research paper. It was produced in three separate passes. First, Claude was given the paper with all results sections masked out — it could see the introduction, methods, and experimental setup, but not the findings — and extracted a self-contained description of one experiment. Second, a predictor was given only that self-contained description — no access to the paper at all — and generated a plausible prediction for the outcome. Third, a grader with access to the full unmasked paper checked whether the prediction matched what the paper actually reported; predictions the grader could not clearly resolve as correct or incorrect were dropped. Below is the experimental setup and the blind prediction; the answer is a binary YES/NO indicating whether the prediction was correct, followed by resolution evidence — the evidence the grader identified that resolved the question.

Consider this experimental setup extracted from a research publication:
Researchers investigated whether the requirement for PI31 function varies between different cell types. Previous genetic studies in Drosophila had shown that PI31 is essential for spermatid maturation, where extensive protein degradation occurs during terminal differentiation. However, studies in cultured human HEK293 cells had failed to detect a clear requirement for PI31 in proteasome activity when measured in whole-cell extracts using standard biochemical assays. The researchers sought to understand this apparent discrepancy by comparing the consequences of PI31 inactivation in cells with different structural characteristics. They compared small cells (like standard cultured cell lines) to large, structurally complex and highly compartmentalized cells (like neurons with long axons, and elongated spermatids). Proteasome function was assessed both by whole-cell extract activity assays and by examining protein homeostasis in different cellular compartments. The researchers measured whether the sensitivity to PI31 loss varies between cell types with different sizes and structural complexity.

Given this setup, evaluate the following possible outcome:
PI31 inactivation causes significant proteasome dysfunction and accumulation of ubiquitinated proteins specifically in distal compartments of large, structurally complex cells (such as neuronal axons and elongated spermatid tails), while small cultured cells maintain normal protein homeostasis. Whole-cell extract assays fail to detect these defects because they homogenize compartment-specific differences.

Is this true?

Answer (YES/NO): YES